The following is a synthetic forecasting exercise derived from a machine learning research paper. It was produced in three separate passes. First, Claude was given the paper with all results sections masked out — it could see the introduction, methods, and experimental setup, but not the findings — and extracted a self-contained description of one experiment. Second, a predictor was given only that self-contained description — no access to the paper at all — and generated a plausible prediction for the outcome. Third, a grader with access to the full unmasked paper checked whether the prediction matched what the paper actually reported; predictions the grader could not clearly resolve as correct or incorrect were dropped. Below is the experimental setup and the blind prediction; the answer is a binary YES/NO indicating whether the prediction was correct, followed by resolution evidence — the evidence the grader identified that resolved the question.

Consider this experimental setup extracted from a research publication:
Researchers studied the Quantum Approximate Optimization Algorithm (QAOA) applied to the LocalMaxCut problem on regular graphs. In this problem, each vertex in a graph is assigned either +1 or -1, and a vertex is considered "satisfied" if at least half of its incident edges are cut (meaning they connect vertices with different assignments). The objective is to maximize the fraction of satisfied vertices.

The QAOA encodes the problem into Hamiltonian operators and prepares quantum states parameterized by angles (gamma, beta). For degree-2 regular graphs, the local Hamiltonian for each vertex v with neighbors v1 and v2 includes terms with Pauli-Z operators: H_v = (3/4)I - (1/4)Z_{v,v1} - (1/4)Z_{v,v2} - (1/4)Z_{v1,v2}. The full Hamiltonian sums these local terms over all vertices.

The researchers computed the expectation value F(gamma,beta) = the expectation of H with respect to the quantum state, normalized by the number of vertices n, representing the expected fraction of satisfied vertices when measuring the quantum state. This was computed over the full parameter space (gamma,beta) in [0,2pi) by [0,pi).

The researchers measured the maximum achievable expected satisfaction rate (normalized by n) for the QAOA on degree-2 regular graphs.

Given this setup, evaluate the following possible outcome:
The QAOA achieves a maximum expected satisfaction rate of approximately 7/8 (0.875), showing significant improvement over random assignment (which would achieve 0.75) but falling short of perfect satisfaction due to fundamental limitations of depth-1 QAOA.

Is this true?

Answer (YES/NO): NO